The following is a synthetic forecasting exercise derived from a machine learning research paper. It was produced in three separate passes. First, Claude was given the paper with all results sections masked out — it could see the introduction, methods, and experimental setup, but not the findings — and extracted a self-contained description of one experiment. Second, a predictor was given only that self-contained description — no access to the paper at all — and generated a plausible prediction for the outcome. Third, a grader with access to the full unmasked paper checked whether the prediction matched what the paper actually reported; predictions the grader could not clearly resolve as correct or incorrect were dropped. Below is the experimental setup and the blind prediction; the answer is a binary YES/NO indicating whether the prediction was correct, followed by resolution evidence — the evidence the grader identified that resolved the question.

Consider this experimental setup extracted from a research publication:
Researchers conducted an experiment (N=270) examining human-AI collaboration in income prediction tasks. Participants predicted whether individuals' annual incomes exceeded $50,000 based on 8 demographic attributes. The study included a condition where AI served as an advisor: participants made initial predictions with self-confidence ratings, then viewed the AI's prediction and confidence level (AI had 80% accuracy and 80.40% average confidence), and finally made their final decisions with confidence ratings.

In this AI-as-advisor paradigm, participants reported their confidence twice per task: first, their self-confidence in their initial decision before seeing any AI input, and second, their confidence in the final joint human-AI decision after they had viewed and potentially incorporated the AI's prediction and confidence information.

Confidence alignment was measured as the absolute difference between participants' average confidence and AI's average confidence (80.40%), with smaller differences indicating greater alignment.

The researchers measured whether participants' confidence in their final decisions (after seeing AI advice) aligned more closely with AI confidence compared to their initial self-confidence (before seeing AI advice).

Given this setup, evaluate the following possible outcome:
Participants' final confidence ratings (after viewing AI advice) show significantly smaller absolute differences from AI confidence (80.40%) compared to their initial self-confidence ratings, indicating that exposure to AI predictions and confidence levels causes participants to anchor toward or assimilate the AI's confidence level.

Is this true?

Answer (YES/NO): YES